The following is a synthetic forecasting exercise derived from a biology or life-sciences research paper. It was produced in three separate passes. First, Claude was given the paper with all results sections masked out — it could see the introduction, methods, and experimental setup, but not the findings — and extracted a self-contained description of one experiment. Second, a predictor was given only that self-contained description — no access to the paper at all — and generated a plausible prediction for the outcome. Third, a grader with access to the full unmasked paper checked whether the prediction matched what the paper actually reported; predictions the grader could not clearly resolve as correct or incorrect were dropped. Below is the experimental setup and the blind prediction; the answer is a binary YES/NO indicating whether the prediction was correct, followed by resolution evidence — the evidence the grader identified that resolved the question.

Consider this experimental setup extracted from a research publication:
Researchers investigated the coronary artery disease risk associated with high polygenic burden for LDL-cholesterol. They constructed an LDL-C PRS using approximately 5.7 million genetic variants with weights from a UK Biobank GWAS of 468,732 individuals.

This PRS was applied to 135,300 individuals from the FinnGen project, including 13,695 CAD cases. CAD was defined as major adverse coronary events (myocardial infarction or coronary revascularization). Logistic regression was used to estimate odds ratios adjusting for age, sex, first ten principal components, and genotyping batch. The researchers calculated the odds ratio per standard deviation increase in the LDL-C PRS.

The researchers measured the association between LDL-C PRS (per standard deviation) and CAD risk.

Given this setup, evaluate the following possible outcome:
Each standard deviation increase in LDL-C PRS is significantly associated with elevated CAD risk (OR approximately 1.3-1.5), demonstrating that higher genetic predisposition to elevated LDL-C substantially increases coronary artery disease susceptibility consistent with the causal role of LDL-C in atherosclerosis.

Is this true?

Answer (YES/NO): NO